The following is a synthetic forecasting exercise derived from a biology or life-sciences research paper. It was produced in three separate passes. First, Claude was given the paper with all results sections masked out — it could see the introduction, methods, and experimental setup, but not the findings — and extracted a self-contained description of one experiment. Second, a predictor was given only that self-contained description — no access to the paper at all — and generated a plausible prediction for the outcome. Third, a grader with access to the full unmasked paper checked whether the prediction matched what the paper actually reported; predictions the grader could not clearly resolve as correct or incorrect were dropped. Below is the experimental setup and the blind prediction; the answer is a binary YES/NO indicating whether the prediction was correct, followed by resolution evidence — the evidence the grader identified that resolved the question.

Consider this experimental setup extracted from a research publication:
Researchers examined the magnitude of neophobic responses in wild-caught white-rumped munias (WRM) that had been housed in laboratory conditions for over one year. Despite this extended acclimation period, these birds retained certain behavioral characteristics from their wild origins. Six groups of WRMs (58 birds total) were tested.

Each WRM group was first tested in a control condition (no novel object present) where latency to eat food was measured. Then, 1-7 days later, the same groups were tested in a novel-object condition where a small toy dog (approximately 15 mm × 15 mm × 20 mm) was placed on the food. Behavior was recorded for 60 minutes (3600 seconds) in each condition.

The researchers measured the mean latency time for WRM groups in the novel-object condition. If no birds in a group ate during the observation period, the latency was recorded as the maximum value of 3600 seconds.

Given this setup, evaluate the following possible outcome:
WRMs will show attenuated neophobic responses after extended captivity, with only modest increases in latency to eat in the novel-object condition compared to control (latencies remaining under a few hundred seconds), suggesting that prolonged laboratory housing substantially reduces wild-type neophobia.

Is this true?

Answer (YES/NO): NO